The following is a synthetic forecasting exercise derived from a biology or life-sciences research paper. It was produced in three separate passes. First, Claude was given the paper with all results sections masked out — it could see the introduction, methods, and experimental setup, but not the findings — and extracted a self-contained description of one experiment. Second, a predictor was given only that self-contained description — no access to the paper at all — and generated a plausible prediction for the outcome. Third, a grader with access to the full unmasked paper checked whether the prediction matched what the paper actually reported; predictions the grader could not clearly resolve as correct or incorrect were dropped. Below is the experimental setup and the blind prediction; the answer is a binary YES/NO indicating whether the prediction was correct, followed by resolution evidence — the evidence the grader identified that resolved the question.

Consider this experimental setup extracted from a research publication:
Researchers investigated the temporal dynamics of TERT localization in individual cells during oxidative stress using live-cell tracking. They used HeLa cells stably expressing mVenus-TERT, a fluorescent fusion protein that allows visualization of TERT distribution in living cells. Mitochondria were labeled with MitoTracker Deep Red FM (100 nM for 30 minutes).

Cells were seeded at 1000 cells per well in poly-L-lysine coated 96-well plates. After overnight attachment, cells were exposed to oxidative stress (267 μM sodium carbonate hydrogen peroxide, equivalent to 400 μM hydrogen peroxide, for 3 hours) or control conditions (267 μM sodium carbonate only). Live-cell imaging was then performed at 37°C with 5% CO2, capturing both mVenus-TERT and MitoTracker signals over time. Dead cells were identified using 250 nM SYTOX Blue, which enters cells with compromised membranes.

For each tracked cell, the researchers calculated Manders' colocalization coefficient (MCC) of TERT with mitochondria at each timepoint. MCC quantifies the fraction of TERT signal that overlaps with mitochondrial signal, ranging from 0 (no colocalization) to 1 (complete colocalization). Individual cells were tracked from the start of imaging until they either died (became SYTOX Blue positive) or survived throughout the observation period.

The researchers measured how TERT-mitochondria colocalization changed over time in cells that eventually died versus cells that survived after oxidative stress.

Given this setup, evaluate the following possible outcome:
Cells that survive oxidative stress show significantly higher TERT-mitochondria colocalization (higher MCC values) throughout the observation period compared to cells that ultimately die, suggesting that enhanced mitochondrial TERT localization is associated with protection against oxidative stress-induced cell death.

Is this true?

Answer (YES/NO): NO